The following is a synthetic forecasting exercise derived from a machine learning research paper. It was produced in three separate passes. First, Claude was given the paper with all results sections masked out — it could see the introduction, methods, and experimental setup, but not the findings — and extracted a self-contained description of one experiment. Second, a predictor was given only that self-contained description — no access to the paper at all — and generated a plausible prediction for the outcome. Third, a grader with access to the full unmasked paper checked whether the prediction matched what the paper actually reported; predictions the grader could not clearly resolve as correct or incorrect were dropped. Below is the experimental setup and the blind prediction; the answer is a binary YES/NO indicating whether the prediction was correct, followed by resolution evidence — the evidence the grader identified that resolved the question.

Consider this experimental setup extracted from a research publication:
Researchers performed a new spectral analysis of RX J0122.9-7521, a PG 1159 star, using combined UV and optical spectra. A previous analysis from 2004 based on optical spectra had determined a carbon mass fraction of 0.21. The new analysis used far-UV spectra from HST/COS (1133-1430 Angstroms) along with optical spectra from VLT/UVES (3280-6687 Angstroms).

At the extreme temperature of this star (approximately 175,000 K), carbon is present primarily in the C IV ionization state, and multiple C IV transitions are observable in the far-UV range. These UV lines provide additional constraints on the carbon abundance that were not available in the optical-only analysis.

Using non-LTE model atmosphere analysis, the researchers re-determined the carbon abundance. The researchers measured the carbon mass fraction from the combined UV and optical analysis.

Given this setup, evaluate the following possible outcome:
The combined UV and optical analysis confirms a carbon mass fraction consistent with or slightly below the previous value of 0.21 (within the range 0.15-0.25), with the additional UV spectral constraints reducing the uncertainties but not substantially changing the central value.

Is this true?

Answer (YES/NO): NO